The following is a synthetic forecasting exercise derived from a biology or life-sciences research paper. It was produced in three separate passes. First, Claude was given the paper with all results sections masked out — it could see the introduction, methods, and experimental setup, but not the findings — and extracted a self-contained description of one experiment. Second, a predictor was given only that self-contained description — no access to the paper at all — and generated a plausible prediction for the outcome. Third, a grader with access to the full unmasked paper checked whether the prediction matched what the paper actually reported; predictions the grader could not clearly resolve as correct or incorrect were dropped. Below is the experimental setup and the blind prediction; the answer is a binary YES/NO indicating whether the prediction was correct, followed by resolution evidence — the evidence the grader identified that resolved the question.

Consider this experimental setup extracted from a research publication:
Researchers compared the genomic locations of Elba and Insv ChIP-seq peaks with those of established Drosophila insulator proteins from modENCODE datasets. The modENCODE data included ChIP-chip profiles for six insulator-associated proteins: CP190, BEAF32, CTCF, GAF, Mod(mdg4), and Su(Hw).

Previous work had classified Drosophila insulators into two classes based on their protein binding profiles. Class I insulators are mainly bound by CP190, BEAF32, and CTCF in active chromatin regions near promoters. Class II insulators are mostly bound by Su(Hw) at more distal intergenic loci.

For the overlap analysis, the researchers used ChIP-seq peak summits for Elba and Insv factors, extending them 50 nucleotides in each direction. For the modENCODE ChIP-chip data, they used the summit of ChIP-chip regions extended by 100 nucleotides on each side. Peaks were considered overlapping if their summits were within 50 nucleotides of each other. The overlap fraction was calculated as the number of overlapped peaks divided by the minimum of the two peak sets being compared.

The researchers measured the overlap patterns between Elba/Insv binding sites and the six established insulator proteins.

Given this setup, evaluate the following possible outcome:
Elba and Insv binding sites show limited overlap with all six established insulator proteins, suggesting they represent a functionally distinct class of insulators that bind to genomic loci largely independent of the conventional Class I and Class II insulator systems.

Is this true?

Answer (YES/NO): NO